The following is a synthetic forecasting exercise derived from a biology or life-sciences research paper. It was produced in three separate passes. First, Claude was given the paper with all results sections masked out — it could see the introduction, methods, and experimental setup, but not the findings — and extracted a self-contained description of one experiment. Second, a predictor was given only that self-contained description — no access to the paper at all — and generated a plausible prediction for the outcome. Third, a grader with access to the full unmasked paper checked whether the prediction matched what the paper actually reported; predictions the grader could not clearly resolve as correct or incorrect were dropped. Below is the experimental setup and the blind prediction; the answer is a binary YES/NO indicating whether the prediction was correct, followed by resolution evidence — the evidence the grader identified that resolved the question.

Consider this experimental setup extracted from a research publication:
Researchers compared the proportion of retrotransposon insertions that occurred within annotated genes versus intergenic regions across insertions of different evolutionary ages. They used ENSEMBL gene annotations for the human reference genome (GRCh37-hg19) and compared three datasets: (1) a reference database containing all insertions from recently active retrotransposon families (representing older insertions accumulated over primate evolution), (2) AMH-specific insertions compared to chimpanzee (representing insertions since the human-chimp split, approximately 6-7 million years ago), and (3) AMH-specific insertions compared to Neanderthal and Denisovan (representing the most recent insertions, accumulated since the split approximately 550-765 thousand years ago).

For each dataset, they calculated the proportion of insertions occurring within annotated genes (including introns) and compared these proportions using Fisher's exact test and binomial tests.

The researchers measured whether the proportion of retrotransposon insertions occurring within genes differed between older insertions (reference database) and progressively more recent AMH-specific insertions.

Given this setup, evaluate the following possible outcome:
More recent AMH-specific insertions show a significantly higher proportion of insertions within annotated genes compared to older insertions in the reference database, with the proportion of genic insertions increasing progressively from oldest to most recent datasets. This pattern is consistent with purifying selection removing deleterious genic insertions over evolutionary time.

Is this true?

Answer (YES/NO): NO